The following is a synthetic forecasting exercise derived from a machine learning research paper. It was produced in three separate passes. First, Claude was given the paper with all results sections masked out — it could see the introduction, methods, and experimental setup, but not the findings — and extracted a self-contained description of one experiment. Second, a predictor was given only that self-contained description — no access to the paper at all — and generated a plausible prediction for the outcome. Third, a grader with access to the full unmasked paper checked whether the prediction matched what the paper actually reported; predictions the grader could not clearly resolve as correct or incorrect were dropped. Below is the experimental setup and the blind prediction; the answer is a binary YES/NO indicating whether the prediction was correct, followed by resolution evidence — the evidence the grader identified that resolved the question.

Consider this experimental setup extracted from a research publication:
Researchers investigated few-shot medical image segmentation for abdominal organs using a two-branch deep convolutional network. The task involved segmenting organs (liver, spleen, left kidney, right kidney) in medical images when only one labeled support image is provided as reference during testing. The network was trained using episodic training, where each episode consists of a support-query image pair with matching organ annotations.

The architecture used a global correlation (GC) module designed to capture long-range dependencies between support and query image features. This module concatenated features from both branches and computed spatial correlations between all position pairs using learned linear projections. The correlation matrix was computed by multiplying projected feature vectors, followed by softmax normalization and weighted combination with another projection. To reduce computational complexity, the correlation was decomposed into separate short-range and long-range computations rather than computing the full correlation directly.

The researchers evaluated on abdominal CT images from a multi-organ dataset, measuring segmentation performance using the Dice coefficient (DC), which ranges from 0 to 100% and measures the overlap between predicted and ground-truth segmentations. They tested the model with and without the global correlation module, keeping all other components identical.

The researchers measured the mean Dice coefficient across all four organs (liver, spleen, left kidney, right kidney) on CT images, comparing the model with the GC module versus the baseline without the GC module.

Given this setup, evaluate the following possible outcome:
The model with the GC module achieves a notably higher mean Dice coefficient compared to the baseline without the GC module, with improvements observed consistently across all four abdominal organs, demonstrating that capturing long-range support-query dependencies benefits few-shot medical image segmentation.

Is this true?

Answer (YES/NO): NO